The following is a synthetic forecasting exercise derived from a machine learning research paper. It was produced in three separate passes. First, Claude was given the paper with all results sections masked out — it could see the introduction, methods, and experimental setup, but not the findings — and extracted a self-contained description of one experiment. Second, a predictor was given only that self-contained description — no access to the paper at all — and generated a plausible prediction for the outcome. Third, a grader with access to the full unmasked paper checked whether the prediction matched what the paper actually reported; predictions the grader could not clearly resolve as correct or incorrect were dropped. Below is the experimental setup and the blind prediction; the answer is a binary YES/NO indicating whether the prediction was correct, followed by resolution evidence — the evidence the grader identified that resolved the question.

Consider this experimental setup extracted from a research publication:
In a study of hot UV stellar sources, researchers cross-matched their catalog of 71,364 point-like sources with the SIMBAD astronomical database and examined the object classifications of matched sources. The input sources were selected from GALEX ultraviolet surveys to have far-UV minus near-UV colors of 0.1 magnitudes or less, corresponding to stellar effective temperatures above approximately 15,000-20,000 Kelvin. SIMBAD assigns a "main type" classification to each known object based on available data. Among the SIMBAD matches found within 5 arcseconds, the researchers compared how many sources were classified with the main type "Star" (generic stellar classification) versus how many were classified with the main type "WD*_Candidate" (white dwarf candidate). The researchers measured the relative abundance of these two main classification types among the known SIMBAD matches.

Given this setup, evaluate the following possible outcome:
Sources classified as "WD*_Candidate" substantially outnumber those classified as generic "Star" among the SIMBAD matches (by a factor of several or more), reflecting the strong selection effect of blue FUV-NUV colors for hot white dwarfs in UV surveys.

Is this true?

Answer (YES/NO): YES